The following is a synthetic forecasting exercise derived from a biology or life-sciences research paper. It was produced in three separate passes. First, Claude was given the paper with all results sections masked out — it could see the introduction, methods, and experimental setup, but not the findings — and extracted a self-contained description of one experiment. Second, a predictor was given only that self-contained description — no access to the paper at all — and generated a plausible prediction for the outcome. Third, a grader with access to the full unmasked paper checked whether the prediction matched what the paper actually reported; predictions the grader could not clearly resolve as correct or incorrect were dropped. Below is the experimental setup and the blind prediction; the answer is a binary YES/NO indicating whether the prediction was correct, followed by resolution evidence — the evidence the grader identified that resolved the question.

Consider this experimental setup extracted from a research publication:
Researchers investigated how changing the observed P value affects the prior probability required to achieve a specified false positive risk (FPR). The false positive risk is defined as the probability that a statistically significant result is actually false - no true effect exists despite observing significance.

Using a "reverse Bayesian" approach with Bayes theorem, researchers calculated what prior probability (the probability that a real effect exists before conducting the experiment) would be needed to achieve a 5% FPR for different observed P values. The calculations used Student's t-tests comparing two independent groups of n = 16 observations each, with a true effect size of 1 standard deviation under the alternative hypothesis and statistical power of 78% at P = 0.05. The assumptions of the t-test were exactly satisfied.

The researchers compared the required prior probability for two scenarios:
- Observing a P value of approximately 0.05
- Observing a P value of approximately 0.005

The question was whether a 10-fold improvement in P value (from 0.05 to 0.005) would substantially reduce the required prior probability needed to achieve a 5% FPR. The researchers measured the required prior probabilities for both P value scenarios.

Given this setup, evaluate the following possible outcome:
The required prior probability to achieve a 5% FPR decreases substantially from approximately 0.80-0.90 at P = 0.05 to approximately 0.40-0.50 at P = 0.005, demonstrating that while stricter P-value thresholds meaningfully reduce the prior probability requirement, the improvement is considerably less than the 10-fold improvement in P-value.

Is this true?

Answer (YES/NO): YES